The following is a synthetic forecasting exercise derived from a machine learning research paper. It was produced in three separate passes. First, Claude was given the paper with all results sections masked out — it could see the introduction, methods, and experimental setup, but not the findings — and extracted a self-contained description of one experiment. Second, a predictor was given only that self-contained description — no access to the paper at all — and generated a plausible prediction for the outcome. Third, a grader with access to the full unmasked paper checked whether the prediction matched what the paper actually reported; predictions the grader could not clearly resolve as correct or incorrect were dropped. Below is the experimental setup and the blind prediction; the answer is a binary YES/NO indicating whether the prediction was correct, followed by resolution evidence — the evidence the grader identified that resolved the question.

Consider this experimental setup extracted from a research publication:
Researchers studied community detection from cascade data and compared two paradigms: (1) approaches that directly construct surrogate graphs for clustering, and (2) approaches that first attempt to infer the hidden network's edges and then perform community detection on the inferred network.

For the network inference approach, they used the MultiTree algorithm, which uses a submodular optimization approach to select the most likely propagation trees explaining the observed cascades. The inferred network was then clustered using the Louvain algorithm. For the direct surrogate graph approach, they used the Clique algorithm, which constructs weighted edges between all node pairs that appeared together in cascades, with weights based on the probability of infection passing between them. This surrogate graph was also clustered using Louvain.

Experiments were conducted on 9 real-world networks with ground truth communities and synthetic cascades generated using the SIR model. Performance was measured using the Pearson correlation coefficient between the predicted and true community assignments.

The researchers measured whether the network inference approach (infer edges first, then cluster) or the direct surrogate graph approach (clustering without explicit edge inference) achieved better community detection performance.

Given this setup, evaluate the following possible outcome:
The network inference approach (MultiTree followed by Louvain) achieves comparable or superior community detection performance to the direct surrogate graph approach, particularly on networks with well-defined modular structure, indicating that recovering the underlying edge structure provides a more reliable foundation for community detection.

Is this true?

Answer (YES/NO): NO